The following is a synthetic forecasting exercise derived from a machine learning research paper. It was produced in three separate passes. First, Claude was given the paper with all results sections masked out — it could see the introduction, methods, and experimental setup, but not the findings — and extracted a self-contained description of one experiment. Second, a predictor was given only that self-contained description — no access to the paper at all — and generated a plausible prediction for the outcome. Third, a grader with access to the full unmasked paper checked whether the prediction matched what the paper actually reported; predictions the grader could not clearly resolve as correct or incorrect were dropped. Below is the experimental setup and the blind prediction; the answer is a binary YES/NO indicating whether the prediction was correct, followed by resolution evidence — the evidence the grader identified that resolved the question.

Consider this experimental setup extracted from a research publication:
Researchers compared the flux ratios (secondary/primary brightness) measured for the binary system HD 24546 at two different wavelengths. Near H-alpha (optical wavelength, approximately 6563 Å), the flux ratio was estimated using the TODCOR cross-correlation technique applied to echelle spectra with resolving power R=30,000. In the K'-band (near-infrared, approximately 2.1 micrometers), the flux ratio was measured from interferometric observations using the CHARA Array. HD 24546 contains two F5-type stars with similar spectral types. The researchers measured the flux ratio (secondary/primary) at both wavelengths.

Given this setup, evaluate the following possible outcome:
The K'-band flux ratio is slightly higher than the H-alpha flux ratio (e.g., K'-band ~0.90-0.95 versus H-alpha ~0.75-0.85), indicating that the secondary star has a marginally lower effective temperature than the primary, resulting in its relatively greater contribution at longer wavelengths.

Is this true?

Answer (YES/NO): NO